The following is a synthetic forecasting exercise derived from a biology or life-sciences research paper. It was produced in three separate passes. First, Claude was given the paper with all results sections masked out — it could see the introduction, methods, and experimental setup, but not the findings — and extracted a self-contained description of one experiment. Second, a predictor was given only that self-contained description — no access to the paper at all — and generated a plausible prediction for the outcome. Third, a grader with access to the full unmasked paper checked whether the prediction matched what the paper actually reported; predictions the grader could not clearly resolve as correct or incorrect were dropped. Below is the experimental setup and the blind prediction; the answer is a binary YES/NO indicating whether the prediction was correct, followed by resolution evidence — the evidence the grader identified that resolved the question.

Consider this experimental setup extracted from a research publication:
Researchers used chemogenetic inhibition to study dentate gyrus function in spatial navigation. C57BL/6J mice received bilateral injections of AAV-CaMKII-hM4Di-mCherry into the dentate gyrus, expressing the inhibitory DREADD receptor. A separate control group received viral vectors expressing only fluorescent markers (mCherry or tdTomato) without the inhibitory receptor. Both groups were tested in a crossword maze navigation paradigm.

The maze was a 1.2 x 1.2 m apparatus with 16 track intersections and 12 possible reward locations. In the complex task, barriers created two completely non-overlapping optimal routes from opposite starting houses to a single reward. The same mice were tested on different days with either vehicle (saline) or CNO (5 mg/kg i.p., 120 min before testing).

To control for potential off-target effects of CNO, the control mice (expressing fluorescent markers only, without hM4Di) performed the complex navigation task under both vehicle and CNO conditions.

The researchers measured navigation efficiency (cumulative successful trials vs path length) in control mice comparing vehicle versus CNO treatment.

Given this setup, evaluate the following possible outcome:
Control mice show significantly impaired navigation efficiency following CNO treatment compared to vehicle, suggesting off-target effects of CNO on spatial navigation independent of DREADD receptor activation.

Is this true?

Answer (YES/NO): NO